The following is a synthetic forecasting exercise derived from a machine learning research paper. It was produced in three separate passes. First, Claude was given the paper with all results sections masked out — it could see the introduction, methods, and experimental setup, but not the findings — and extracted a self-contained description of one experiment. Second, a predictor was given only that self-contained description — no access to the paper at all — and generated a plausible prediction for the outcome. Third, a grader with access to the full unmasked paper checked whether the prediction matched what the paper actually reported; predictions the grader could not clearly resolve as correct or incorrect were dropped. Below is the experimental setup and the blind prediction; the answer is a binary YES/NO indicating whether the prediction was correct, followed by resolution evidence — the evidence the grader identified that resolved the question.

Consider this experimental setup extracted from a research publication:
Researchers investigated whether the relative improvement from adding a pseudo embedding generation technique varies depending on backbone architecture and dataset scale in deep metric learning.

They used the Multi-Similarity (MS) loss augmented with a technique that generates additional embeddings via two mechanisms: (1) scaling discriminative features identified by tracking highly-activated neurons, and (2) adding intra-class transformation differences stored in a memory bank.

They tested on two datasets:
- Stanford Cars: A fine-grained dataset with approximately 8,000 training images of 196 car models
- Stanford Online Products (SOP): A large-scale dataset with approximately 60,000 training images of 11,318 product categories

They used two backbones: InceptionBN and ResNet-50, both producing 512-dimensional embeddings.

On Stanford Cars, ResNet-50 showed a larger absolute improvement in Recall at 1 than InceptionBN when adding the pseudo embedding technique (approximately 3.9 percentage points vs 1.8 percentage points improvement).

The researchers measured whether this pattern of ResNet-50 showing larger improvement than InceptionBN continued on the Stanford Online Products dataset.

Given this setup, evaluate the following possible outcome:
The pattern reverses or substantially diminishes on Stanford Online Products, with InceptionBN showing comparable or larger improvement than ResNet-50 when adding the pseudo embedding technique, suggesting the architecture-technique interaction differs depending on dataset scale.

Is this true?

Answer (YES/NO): YES